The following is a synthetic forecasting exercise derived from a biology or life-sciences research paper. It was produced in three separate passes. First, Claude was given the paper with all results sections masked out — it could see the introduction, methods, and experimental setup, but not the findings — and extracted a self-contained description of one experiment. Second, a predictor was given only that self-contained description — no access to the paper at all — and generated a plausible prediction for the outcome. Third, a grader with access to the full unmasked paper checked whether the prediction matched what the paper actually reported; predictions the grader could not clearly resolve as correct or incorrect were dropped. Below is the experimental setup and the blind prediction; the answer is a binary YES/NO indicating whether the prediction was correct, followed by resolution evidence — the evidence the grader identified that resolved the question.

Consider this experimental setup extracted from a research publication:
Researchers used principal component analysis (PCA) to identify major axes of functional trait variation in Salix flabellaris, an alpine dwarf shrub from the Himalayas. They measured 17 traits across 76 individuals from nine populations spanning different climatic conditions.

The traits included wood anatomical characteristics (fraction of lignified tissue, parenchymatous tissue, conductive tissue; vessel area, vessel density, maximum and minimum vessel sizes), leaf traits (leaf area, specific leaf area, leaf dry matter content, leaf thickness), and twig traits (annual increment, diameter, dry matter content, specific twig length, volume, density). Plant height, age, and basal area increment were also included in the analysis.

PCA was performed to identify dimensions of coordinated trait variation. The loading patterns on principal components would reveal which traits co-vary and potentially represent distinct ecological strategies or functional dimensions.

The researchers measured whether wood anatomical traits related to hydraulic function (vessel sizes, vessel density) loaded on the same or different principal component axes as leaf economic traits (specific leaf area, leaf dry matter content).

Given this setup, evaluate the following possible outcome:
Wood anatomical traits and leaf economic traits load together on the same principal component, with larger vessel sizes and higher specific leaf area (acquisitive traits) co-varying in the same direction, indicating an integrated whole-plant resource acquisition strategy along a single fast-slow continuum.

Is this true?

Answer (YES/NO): NO